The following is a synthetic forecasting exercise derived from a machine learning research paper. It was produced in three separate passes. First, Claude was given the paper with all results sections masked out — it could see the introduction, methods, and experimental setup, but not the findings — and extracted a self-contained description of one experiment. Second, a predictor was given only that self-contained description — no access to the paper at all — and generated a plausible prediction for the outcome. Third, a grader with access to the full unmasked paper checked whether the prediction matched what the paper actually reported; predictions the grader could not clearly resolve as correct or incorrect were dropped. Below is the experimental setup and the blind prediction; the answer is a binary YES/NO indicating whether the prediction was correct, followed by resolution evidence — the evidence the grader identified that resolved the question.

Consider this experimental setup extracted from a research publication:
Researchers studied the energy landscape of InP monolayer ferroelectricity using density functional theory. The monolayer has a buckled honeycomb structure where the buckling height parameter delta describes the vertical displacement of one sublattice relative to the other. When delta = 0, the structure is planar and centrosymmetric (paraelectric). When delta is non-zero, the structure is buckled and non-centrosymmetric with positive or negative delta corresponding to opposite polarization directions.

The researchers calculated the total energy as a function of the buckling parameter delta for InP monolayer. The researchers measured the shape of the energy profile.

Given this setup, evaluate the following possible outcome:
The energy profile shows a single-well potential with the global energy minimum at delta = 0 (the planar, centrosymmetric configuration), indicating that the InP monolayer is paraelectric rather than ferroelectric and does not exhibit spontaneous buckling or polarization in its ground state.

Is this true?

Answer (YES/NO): NO